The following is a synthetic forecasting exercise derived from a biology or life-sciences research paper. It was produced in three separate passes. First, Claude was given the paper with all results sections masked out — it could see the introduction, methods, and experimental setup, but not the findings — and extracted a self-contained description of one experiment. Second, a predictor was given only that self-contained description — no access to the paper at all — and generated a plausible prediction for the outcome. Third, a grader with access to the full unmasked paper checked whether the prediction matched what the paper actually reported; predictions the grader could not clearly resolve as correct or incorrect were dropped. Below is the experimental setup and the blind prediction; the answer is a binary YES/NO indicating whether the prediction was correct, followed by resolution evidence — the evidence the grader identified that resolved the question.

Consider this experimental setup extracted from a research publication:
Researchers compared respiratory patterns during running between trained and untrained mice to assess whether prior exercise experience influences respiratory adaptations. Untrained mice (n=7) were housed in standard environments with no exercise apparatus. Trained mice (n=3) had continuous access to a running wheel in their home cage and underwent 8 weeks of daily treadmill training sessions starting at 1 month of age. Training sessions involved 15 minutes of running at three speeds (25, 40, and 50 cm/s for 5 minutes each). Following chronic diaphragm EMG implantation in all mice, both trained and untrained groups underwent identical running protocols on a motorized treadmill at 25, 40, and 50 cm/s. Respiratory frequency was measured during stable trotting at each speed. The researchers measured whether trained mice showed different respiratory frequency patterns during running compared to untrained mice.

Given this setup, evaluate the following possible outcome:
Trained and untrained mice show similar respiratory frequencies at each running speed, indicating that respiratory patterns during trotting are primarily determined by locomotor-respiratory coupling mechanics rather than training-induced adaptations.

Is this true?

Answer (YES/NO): NO